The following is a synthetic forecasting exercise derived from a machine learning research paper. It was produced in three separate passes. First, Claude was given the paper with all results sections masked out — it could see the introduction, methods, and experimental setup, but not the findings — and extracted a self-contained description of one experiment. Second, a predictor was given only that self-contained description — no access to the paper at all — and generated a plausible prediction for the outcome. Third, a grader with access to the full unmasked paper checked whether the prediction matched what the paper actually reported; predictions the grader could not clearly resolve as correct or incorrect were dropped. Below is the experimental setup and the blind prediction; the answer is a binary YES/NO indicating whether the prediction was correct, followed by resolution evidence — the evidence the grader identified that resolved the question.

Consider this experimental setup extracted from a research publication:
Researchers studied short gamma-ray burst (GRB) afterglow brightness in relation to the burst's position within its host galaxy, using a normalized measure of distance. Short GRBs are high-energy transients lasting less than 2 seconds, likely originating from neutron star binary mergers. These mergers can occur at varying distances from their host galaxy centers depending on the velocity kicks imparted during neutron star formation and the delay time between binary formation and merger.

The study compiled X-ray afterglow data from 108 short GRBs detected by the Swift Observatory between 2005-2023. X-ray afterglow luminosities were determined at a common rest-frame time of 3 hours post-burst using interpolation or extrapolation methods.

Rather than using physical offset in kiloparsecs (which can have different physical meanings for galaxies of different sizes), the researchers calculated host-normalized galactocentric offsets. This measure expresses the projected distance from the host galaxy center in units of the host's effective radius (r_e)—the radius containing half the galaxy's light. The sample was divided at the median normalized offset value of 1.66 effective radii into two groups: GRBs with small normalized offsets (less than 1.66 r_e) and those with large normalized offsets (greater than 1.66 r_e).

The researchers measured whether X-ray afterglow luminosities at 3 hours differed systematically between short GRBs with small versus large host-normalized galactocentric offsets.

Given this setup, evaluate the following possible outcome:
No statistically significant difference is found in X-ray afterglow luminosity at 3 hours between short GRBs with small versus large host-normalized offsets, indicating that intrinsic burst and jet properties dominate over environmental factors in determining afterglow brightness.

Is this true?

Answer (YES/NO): NO